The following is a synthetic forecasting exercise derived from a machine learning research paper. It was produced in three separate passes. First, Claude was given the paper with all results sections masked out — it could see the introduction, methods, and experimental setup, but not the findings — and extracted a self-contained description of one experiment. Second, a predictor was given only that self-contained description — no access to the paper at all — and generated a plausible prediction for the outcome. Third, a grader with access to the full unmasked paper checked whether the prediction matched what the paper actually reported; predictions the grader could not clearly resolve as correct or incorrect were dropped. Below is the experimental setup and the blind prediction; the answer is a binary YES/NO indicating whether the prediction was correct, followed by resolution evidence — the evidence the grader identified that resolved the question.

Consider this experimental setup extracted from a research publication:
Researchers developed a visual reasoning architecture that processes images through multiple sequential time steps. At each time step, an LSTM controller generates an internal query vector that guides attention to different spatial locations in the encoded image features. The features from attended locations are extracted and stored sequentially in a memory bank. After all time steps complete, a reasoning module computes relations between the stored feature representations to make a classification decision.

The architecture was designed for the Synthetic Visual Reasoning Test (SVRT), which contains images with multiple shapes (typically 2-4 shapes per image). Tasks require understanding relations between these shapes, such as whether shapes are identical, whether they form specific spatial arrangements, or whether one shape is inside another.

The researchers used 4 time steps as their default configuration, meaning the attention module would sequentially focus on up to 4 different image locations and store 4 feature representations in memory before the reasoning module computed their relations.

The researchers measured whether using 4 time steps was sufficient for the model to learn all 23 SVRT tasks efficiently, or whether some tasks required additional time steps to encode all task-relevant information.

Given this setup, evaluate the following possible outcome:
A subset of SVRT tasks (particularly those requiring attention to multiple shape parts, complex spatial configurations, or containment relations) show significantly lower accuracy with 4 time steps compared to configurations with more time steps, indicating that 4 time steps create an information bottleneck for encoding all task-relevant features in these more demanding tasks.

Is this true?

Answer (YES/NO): NO